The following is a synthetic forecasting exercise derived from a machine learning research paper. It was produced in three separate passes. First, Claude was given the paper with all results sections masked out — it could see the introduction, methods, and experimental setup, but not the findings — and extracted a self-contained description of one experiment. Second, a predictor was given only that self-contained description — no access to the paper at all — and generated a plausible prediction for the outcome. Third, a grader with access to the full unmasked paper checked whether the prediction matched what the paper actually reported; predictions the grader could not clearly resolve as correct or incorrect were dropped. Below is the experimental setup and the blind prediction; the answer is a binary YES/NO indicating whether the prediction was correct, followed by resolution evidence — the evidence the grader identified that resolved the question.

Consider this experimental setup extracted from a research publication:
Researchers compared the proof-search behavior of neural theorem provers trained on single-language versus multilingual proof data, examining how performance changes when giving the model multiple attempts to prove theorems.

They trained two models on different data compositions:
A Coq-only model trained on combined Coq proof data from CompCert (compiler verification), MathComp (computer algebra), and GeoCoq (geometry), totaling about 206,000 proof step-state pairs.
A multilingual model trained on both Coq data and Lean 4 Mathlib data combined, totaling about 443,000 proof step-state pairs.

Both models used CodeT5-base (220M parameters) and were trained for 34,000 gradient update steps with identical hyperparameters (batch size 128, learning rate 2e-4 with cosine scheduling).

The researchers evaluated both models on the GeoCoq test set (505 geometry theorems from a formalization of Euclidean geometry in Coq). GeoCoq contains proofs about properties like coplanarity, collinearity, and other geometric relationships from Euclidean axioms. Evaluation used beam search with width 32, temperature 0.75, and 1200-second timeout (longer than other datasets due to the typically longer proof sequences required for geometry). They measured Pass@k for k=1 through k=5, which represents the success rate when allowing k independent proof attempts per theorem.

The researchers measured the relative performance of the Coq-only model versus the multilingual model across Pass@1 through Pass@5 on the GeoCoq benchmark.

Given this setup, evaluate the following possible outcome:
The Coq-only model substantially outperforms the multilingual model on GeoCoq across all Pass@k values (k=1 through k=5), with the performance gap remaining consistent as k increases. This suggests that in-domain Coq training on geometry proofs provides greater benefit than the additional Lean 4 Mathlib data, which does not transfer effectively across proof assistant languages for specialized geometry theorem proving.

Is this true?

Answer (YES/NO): NO